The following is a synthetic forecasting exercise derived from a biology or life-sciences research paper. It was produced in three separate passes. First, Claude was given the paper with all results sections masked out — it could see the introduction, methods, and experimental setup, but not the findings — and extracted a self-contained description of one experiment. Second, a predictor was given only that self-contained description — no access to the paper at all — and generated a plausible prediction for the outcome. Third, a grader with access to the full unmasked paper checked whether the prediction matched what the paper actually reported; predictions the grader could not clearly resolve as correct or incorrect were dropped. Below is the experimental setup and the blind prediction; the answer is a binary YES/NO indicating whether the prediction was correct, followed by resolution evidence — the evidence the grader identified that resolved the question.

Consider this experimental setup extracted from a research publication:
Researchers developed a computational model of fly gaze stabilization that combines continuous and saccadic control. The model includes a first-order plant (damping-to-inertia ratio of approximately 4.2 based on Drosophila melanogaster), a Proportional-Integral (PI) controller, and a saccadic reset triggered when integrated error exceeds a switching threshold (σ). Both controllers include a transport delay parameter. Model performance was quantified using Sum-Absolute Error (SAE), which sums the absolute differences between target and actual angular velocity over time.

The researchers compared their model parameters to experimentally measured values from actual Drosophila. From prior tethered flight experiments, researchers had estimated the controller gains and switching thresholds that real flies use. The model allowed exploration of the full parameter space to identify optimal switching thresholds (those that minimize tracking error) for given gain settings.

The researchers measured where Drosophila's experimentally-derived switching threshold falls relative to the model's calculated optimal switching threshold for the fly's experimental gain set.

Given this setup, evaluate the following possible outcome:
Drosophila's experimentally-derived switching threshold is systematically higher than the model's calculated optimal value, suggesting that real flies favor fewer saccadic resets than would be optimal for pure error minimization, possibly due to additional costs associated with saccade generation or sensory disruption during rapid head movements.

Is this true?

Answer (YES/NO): NO